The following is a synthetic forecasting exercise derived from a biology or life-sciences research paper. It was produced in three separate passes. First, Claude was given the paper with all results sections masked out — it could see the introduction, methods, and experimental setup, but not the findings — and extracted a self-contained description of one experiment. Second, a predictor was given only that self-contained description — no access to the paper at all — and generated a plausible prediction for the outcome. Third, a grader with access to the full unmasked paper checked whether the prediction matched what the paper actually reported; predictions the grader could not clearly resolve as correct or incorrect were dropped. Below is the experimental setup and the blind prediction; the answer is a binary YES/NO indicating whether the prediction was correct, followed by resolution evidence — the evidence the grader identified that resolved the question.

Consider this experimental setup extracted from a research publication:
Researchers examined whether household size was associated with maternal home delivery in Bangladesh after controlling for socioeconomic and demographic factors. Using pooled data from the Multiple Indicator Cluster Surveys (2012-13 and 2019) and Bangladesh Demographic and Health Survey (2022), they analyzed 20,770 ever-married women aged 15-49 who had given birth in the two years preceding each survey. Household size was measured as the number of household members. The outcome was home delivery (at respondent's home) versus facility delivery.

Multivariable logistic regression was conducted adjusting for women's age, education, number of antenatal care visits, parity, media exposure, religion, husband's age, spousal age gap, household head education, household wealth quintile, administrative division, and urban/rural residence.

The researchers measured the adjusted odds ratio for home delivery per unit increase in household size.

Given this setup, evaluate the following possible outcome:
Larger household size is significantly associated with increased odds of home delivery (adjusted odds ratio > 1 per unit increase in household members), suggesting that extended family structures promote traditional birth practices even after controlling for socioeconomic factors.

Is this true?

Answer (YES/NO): NO